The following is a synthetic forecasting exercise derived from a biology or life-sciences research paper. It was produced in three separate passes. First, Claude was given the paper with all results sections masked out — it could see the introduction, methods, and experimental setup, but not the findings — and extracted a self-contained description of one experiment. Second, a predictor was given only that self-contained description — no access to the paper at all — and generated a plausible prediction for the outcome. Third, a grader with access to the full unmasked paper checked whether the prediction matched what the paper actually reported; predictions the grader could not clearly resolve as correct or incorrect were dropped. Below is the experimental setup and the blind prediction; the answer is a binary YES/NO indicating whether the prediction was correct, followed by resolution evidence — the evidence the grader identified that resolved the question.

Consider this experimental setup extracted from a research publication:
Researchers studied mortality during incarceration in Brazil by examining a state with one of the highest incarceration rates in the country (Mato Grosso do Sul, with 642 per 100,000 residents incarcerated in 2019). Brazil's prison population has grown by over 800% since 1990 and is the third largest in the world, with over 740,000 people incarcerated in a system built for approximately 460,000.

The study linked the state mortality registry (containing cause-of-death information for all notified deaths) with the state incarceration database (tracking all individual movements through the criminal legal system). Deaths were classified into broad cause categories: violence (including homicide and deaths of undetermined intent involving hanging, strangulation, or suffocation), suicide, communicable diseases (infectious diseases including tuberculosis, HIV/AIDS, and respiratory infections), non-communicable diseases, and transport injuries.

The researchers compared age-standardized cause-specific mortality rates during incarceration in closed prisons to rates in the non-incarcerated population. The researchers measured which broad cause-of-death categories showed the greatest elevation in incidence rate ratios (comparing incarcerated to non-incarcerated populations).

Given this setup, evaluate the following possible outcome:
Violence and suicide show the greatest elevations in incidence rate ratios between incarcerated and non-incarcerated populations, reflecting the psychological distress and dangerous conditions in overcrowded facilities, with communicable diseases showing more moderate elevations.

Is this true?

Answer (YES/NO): NO